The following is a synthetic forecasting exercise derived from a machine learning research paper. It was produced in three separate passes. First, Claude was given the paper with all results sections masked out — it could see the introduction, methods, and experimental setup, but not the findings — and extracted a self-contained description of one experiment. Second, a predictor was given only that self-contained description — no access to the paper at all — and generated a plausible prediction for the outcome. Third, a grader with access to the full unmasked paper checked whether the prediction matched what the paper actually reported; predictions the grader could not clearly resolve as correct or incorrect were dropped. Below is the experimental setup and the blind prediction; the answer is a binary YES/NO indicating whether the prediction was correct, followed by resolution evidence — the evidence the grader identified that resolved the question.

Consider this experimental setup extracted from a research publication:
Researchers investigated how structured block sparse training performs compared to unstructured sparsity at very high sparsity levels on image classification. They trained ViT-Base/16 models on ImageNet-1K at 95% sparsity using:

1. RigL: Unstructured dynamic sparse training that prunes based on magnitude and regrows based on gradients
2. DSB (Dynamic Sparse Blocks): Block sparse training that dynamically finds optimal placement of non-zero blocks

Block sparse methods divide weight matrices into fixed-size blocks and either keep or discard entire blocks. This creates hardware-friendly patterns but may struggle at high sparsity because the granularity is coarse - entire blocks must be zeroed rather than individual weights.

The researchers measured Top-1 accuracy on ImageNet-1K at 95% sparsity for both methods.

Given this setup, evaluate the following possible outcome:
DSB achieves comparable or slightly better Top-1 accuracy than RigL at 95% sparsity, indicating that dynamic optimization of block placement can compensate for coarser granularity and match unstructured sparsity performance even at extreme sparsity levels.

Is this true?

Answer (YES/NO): NO